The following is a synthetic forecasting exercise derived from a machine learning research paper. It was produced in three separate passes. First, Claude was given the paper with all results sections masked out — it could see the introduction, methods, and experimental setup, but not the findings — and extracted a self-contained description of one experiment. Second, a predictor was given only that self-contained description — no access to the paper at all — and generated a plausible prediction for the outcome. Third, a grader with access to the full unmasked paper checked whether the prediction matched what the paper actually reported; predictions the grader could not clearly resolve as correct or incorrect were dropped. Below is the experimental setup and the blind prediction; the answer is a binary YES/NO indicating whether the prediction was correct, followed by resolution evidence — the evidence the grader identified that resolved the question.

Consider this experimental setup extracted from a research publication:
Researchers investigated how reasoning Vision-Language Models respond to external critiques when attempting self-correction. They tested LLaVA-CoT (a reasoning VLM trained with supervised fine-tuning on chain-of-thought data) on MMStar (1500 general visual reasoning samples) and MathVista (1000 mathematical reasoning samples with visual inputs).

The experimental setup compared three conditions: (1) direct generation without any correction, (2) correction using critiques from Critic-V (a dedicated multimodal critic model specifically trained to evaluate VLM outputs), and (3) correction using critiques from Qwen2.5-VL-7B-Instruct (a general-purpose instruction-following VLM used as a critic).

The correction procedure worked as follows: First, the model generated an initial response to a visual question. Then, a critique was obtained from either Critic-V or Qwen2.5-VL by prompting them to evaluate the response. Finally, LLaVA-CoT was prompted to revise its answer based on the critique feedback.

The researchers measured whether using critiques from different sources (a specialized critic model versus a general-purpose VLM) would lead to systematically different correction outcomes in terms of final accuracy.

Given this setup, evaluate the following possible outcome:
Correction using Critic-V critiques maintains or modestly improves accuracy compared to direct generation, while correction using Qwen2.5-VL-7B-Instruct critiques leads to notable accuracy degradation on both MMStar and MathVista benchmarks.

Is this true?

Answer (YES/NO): NO